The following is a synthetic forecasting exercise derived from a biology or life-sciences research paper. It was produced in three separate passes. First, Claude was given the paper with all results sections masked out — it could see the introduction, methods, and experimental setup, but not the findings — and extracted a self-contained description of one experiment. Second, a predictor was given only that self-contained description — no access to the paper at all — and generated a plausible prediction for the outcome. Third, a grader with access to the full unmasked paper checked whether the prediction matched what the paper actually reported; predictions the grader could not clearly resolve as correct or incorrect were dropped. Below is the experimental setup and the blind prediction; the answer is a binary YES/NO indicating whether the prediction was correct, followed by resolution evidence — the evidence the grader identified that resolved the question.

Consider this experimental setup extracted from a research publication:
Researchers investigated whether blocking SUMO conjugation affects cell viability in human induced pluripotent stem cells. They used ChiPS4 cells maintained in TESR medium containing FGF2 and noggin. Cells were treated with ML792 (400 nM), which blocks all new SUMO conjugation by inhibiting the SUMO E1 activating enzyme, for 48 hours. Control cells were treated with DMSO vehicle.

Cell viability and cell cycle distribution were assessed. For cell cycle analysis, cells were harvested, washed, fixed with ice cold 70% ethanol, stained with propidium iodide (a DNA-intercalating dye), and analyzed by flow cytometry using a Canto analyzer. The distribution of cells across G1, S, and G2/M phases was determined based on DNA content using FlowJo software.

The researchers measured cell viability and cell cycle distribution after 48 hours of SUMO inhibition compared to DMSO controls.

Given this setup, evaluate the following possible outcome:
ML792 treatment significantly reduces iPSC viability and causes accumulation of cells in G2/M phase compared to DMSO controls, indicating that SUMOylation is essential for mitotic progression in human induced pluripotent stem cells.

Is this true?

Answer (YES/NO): NO